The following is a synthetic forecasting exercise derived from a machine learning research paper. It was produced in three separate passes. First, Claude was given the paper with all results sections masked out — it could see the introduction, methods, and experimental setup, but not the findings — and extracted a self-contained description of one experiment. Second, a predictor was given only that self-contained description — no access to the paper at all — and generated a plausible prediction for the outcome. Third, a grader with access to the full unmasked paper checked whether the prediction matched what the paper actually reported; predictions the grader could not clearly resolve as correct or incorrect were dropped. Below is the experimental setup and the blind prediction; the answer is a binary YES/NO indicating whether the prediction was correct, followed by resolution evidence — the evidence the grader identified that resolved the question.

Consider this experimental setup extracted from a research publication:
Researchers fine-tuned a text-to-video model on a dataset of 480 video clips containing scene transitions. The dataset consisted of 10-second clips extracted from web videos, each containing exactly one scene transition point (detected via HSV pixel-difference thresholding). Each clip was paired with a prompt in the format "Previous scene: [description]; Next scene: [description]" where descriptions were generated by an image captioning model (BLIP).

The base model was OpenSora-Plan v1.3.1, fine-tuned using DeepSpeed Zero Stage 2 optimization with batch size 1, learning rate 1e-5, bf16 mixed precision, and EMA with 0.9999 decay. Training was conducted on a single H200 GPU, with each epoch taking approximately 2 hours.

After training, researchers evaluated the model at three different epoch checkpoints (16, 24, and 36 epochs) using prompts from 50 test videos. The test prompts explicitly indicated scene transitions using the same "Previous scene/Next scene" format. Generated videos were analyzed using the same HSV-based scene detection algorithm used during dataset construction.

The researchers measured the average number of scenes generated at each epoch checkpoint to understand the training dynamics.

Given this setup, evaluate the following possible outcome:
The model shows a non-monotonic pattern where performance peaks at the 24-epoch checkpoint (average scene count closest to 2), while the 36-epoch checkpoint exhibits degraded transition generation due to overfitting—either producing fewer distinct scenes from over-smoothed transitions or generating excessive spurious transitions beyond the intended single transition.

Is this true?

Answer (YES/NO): NO